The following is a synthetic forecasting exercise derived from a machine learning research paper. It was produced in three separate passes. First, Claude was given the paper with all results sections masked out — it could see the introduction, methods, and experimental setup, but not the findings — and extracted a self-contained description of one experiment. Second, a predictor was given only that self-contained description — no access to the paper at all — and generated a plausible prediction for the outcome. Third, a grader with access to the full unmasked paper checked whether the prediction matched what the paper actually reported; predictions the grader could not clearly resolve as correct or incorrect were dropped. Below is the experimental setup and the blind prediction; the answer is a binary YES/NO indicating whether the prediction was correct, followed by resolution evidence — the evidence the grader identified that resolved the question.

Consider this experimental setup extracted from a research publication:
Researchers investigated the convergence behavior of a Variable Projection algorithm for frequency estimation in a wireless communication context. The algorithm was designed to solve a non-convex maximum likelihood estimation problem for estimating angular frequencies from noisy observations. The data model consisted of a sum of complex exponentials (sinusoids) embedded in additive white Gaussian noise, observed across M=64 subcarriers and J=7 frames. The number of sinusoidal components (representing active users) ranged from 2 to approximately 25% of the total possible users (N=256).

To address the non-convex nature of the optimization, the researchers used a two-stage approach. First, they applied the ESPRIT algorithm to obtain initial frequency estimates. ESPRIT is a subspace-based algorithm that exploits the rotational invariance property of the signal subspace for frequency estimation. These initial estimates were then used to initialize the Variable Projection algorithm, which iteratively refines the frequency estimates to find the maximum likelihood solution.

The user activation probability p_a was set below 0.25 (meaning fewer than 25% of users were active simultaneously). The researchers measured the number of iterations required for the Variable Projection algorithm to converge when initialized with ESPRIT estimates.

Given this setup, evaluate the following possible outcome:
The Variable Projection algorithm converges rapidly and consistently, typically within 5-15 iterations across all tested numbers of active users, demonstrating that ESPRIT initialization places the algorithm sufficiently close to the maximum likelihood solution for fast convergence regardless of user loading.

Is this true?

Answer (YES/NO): NO